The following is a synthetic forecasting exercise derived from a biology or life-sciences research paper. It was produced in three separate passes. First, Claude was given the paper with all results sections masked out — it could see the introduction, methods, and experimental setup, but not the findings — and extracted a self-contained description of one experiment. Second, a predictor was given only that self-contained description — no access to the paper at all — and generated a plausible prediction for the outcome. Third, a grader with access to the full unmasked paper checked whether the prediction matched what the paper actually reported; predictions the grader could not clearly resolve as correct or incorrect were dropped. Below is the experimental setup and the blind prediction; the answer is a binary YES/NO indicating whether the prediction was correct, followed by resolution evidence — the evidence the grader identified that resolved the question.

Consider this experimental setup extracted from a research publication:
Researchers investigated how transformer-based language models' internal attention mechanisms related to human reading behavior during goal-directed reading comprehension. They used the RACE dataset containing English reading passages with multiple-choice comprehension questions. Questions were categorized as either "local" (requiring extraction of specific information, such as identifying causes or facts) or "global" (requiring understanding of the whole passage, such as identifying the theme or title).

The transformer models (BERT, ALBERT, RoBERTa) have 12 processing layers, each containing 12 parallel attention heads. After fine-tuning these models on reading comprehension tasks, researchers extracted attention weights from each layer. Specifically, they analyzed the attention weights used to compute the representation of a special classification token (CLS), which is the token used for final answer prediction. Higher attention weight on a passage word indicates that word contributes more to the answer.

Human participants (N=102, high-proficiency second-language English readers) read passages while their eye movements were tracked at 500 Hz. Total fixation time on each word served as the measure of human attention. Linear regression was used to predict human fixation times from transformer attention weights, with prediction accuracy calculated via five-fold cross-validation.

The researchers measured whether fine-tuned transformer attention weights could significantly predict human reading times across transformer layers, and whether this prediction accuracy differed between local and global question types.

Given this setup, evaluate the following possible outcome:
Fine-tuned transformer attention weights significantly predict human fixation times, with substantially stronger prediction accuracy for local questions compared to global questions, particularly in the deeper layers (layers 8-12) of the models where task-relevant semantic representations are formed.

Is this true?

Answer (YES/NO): NO